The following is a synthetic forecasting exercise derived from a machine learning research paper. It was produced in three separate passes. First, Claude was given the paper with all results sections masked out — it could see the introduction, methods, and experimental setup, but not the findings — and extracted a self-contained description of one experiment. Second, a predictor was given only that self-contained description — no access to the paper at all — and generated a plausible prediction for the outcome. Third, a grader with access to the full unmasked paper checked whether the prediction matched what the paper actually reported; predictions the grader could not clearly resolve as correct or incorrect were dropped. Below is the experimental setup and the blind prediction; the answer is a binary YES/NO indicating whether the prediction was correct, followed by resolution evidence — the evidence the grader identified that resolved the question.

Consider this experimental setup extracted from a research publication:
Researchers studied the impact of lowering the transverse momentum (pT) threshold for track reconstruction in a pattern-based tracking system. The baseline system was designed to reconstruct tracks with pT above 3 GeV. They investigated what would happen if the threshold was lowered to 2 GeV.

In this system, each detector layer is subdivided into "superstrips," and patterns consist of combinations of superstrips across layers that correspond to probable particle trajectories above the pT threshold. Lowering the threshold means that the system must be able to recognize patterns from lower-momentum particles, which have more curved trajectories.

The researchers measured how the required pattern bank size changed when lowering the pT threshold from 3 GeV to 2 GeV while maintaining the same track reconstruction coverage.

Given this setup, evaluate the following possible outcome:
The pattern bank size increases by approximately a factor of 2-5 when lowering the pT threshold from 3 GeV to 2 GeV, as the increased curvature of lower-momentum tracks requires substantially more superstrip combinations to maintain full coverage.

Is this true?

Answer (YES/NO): NO